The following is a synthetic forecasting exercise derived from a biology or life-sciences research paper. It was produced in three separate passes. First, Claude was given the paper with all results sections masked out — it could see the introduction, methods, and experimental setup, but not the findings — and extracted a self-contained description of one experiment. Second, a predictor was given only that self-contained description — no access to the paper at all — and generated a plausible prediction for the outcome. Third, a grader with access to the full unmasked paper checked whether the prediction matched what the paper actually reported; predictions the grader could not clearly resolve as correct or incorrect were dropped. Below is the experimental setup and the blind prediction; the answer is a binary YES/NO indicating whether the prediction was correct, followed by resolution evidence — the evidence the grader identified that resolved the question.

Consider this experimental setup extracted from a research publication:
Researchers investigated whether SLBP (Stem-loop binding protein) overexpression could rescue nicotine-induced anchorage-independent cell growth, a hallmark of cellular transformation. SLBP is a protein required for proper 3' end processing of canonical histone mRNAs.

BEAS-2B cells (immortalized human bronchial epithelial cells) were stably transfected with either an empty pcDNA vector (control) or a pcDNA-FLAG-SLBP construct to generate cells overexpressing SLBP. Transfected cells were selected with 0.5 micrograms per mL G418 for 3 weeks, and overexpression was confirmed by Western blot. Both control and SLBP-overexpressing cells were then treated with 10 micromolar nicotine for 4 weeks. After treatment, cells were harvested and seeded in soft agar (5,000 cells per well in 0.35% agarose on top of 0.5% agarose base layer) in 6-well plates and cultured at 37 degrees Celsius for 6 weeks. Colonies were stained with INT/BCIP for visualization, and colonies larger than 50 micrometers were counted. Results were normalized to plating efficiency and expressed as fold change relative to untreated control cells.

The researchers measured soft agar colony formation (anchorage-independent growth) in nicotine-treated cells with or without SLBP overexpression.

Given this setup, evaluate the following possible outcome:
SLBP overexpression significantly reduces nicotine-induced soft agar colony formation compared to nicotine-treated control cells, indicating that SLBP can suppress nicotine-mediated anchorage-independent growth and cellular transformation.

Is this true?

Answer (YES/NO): YES